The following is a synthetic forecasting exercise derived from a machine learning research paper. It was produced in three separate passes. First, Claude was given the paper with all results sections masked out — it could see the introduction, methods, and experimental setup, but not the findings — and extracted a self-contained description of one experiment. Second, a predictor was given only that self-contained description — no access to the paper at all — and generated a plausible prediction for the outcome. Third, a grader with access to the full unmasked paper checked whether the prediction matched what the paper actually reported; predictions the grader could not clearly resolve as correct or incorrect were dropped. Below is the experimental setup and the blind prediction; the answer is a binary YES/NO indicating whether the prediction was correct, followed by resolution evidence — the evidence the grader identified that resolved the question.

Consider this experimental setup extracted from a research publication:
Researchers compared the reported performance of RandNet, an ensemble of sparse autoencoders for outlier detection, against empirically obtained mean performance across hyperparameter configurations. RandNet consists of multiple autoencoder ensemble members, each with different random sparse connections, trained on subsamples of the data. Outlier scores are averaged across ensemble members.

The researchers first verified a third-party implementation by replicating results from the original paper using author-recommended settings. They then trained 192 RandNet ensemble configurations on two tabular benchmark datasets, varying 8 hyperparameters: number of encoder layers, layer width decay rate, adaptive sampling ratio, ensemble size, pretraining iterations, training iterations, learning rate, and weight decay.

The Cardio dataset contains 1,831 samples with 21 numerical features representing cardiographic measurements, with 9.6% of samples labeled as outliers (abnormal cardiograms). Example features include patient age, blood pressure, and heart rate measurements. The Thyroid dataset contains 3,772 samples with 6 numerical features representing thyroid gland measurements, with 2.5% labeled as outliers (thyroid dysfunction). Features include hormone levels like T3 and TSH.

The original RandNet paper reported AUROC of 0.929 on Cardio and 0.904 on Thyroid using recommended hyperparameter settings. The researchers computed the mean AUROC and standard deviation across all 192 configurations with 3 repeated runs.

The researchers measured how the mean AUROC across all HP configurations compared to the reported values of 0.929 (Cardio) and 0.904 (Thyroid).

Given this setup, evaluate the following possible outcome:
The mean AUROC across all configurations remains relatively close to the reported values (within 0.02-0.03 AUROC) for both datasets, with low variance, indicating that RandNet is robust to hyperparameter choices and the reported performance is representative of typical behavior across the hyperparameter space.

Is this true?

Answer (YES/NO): NO